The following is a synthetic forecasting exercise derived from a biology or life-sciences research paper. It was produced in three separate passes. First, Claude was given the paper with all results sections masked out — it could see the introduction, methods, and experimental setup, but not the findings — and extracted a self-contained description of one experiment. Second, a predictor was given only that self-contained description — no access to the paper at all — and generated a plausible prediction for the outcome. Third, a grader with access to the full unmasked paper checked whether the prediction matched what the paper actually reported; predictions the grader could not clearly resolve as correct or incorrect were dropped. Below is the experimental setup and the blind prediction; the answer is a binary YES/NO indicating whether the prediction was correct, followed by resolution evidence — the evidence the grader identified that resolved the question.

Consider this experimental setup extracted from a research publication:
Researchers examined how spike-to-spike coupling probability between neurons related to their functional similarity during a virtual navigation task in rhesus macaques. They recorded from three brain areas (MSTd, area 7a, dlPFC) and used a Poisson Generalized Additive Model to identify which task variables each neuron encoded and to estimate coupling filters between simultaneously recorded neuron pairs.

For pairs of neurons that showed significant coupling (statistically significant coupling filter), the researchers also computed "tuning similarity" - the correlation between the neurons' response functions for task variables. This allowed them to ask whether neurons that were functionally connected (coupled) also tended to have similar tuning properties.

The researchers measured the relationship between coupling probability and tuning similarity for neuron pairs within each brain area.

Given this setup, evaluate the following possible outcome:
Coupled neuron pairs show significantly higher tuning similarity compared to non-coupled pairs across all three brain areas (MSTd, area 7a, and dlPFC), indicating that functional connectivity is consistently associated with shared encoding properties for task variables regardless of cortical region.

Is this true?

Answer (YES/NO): YES